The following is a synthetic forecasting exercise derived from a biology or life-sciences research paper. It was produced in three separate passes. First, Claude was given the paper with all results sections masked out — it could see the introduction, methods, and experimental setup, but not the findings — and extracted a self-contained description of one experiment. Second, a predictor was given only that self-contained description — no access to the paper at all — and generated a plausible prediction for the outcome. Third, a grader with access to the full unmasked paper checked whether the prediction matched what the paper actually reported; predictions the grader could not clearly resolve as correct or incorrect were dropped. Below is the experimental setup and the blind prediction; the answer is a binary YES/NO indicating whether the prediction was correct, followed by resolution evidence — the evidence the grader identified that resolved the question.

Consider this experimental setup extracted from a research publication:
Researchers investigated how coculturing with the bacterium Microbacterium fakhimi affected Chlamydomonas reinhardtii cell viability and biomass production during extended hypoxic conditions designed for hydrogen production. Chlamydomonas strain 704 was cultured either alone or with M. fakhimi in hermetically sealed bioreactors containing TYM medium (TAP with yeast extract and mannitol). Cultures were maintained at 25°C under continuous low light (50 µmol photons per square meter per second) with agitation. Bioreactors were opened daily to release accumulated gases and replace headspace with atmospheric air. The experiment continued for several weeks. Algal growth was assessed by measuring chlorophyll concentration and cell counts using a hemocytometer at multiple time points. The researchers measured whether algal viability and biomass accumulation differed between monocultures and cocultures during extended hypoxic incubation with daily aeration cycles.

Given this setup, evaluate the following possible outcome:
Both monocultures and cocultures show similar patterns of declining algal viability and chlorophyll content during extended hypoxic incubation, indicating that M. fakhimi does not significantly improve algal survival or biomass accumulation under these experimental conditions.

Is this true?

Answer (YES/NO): NO